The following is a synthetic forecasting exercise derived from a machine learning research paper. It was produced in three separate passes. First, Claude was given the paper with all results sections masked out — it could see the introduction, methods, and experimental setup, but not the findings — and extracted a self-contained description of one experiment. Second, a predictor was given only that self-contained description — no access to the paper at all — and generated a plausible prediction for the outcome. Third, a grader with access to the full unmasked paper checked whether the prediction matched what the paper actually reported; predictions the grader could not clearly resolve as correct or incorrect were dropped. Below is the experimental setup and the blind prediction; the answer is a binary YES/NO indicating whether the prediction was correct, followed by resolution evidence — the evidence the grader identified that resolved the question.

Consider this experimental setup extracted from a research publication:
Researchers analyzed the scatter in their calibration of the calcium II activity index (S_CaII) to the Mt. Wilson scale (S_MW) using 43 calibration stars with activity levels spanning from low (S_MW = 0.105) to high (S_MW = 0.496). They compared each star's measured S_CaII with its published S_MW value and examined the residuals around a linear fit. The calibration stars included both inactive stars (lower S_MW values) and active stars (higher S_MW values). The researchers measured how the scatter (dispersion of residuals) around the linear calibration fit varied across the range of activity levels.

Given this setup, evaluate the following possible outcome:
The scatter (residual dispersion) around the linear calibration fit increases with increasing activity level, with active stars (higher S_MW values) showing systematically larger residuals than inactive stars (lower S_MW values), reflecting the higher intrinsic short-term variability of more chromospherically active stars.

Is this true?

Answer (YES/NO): YES